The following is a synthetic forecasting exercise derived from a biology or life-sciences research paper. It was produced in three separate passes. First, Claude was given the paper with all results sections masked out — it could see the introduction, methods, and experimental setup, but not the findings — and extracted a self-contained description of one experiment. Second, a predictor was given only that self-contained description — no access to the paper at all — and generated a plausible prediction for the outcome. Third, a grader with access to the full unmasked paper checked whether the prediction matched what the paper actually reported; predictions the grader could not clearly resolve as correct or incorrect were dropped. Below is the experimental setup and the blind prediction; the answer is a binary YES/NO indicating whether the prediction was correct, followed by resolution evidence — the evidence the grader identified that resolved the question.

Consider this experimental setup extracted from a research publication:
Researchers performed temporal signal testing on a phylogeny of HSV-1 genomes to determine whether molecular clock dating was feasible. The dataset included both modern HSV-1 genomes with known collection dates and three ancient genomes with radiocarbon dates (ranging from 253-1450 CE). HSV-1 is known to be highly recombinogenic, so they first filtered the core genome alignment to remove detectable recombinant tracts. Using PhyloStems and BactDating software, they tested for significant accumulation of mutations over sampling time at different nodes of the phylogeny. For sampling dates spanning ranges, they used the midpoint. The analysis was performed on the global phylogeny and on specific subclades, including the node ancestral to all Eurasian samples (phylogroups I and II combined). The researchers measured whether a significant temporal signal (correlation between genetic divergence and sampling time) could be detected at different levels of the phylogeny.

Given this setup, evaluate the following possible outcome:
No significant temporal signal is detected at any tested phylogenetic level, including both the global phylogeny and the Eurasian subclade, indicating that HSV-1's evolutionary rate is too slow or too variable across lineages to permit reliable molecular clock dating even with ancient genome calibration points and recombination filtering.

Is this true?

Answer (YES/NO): NO